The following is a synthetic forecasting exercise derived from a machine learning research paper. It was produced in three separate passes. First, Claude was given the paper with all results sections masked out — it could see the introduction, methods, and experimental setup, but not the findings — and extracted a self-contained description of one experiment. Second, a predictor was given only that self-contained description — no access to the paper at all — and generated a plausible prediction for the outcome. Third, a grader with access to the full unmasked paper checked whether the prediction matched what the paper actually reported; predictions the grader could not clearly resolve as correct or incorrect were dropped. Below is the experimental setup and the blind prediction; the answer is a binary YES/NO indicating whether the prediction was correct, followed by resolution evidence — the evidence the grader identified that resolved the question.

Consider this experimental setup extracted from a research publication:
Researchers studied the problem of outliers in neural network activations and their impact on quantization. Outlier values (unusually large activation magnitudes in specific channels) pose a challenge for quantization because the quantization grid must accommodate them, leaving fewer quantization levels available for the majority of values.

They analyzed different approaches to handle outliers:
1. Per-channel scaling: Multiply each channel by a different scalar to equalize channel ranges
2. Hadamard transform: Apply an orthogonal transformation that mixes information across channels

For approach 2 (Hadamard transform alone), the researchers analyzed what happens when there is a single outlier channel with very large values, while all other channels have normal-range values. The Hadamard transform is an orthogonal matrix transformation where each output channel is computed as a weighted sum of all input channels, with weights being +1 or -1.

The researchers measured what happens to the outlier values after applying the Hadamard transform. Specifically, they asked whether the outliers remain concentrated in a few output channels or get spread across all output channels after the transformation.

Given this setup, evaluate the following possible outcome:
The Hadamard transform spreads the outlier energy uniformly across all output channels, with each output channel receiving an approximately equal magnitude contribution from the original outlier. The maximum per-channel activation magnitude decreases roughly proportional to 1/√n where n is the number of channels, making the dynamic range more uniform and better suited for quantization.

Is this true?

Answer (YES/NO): NO